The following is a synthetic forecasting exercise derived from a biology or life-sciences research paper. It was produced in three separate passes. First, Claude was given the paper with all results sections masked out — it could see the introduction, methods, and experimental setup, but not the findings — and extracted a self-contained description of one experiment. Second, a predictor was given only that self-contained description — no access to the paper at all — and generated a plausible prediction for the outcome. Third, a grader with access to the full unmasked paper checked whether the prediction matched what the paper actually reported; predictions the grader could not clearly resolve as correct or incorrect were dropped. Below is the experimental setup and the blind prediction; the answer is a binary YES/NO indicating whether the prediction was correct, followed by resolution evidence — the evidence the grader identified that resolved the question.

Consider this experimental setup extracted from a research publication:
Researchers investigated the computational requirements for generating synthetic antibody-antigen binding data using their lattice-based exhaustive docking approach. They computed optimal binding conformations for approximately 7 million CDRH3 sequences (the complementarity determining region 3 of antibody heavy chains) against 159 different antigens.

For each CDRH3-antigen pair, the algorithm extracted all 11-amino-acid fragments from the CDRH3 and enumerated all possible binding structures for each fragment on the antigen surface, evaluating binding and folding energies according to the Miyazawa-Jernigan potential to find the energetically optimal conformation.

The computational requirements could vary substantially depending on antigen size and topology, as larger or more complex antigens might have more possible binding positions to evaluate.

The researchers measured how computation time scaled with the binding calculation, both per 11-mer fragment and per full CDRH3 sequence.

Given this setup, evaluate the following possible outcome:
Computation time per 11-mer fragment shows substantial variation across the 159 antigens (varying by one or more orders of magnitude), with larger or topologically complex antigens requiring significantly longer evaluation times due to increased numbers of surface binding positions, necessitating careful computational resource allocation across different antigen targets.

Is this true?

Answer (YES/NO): NO